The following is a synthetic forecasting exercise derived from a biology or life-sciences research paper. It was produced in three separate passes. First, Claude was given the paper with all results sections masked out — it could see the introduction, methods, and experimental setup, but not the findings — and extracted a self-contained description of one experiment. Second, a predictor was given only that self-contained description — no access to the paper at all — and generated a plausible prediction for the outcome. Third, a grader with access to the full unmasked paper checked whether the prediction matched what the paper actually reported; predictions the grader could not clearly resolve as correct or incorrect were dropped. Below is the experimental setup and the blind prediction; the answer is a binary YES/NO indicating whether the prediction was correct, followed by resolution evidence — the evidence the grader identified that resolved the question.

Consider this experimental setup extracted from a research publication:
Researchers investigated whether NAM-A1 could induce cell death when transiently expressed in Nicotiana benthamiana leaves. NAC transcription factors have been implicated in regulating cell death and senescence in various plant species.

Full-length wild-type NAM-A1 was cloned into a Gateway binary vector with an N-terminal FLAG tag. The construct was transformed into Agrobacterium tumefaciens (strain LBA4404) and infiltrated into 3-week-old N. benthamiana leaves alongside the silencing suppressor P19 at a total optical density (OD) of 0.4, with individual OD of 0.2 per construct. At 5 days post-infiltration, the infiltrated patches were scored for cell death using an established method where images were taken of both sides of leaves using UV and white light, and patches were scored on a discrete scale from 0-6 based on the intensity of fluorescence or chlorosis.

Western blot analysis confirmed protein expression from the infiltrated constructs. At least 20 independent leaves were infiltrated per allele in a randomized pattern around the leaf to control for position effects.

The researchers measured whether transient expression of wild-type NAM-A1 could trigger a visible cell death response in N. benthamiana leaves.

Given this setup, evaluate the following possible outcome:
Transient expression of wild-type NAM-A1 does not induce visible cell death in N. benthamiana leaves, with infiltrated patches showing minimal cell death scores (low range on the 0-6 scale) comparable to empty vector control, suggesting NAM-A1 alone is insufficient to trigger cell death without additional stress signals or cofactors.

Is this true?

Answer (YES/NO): NO